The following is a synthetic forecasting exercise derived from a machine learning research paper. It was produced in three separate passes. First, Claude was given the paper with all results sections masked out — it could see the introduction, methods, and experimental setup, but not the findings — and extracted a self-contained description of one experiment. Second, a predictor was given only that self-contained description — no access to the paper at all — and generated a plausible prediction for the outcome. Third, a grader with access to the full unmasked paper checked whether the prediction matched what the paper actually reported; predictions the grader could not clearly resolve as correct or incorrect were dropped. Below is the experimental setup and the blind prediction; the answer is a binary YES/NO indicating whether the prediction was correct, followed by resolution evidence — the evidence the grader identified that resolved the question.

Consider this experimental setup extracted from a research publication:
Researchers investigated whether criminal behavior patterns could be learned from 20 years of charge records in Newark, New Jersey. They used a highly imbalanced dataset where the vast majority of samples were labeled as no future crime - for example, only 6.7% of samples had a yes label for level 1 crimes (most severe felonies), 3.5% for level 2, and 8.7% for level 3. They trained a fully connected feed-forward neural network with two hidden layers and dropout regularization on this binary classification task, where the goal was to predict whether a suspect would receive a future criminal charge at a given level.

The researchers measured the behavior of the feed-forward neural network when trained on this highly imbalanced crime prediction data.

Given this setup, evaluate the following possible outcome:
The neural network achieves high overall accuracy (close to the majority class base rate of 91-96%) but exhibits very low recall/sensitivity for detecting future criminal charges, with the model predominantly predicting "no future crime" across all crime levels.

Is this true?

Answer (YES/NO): YES